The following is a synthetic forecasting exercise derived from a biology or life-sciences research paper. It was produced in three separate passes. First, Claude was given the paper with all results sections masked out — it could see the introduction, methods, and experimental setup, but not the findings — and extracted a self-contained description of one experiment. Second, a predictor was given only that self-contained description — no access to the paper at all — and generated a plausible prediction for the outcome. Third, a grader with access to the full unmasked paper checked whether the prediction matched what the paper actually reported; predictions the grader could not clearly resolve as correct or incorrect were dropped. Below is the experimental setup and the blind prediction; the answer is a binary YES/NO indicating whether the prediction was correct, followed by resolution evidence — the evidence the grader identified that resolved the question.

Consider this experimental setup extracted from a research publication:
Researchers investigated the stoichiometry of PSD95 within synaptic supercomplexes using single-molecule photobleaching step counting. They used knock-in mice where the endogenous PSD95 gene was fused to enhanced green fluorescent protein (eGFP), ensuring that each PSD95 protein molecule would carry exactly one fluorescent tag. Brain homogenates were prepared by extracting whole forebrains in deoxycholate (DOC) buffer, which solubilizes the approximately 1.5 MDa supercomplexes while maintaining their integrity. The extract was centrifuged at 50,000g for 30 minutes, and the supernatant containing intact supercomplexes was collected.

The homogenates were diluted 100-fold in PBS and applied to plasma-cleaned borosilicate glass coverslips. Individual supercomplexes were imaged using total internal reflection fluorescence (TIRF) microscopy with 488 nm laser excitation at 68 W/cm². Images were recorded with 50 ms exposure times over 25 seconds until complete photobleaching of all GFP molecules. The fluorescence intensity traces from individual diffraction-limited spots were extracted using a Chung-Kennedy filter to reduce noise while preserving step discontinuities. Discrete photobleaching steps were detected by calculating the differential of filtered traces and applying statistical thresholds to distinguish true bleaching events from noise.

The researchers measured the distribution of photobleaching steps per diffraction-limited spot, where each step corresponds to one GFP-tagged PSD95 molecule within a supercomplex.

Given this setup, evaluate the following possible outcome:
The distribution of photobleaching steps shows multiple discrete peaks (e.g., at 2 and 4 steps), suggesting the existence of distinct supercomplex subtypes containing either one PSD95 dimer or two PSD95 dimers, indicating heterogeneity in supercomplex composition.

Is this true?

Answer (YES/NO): NO